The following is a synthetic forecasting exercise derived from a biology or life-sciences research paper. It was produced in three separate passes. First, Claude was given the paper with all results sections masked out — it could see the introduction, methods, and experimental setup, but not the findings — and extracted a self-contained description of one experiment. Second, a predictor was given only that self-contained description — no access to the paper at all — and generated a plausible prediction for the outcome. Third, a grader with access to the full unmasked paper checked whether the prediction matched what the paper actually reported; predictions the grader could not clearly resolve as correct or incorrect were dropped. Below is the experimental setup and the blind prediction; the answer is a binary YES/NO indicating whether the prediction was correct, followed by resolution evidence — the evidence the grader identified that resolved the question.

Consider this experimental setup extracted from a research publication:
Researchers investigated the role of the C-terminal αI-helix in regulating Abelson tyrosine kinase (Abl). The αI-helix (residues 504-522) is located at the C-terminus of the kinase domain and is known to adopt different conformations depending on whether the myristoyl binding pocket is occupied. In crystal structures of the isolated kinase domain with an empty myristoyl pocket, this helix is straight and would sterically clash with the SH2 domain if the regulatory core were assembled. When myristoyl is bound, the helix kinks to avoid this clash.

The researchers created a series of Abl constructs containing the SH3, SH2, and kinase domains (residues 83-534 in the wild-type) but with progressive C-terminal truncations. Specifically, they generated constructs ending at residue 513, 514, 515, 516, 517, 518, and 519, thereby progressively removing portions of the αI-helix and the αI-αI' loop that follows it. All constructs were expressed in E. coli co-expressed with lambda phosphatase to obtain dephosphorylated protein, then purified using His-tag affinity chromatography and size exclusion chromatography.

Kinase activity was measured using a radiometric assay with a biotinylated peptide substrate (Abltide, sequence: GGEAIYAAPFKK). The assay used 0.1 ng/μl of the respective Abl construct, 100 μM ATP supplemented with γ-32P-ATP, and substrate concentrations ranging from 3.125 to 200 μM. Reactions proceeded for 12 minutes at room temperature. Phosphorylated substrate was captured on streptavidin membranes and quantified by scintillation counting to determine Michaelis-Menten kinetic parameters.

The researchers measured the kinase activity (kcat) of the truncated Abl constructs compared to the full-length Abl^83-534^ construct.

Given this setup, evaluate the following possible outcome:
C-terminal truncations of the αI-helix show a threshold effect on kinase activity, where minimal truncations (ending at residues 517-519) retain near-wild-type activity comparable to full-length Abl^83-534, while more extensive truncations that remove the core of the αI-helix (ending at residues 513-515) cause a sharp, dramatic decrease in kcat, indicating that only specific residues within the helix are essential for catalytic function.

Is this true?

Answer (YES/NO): NO